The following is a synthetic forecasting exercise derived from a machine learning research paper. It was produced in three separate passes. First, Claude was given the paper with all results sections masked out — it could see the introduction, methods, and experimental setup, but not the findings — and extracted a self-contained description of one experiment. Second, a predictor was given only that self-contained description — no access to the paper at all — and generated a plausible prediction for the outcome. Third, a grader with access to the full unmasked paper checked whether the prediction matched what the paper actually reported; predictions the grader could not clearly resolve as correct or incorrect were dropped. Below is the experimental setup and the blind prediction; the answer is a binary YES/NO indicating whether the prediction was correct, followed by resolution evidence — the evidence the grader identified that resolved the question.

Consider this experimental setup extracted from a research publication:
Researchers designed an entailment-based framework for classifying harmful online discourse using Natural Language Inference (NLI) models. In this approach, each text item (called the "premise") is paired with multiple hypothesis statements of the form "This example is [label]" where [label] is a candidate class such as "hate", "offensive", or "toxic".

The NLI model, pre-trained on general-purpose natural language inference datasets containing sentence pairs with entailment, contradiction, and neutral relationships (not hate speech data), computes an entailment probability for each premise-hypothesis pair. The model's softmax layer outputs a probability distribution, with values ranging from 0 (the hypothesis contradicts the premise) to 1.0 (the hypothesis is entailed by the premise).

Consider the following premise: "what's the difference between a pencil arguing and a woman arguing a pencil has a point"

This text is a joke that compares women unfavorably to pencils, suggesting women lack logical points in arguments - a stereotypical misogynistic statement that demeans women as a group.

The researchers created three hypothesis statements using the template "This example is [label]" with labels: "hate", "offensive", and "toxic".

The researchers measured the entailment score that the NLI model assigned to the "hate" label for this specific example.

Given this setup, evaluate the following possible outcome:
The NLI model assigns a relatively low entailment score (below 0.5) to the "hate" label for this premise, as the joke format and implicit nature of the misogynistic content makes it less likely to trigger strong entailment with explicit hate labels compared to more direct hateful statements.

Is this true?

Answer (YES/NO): YES